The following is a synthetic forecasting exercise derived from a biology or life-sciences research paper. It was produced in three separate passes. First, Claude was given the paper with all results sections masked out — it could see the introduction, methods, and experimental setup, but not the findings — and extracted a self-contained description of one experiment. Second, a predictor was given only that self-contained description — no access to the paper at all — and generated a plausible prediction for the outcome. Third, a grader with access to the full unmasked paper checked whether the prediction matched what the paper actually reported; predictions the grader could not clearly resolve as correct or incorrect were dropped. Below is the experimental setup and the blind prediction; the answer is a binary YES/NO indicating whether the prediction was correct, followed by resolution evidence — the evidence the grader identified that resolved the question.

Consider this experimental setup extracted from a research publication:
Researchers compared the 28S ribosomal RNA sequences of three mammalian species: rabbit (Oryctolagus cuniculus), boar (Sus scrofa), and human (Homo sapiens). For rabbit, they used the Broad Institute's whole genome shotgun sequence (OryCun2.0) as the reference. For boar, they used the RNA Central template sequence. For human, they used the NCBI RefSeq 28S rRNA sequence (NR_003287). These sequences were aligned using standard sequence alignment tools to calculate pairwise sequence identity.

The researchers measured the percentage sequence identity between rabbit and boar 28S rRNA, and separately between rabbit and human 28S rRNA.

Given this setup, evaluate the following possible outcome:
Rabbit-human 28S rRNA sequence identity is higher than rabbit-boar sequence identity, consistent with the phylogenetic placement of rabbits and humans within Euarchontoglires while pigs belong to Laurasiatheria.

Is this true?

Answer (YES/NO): NO